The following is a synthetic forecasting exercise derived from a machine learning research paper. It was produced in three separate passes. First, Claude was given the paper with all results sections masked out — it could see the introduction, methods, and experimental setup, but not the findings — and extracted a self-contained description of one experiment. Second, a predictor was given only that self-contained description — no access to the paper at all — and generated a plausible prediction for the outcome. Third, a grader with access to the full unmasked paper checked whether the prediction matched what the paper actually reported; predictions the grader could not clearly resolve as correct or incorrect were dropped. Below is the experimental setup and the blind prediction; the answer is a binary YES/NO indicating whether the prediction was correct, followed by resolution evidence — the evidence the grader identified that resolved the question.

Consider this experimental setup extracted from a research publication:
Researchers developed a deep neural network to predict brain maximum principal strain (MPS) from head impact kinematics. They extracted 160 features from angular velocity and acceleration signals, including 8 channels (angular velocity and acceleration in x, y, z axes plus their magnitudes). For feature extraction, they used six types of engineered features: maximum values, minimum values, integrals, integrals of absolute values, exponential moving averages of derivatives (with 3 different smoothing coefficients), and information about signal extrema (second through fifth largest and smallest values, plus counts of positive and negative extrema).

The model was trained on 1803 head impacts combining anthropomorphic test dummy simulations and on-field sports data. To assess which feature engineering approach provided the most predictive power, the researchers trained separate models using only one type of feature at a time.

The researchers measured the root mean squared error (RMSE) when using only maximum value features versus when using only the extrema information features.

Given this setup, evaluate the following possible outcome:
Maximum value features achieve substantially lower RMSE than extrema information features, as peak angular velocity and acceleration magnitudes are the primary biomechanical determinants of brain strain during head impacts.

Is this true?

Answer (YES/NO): NO